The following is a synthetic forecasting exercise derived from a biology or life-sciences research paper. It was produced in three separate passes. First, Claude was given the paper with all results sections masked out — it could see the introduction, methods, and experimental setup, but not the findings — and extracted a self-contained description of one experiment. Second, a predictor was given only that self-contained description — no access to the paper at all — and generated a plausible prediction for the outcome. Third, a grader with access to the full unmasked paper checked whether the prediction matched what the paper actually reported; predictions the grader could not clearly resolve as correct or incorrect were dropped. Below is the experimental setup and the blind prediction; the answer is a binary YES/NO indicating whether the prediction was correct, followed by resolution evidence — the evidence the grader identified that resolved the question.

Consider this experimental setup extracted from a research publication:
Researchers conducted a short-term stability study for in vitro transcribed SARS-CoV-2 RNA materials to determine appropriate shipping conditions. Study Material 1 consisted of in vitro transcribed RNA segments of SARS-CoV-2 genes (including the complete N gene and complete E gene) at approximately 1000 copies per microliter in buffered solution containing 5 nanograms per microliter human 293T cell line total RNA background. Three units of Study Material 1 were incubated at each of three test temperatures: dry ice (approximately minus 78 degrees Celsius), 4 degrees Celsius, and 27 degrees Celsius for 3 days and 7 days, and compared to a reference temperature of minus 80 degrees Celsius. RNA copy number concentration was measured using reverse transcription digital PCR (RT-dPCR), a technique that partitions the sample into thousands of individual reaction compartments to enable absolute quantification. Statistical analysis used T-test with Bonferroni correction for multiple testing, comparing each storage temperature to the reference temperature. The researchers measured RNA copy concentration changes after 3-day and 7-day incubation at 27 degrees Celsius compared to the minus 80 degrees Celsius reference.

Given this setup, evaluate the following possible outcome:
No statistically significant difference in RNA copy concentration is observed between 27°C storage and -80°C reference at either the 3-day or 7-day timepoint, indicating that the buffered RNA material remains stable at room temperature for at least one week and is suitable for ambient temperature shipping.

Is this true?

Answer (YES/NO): NO